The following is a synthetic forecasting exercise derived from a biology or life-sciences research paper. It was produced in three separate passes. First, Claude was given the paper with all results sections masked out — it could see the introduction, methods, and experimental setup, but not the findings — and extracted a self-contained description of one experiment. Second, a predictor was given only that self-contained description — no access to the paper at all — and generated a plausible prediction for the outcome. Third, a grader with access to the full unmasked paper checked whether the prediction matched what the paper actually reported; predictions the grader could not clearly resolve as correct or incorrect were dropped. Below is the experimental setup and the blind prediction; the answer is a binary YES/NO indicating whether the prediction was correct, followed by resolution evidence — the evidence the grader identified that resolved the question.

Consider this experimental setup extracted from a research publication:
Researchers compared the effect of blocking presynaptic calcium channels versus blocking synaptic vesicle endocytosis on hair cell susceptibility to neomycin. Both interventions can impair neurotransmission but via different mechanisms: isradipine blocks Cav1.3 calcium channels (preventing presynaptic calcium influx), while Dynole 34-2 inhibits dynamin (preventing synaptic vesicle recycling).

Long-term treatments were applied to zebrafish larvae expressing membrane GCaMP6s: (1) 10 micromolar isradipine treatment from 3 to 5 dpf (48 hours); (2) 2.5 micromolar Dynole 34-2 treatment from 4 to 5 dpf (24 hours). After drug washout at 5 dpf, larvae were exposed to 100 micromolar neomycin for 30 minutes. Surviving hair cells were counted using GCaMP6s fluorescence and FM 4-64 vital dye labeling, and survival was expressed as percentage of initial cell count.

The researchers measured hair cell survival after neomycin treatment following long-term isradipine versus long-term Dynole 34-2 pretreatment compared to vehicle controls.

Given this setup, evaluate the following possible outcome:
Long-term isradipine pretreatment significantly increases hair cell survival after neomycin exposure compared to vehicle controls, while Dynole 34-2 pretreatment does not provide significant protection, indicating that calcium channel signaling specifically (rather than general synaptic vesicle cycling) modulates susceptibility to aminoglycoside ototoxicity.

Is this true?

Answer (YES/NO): NO